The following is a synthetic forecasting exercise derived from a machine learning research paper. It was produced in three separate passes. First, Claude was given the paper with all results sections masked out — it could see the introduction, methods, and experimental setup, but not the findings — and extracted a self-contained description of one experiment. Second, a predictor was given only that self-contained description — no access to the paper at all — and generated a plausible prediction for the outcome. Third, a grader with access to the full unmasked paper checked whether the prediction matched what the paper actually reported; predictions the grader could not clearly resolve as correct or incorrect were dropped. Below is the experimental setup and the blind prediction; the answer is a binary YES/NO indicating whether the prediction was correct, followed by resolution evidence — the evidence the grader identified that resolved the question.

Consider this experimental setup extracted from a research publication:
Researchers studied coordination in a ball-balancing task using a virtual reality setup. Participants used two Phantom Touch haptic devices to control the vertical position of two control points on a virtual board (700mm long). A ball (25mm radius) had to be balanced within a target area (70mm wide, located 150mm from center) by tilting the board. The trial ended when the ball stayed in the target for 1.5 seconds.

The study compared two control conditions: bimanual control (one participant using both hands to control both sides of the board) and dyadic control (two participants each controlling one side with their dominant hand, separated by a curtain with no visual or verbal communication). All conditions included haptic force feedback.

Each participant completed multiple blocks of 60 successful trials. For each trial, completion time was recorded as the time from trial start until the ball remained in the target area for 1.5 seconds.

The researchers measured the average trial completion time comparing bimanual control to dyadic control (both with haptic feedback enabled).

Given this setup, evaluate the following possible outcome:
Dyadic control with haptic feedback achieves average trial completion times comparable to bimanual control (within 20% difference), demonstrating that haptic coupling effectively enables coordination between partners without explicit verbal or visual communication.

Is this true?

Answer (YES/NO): YES